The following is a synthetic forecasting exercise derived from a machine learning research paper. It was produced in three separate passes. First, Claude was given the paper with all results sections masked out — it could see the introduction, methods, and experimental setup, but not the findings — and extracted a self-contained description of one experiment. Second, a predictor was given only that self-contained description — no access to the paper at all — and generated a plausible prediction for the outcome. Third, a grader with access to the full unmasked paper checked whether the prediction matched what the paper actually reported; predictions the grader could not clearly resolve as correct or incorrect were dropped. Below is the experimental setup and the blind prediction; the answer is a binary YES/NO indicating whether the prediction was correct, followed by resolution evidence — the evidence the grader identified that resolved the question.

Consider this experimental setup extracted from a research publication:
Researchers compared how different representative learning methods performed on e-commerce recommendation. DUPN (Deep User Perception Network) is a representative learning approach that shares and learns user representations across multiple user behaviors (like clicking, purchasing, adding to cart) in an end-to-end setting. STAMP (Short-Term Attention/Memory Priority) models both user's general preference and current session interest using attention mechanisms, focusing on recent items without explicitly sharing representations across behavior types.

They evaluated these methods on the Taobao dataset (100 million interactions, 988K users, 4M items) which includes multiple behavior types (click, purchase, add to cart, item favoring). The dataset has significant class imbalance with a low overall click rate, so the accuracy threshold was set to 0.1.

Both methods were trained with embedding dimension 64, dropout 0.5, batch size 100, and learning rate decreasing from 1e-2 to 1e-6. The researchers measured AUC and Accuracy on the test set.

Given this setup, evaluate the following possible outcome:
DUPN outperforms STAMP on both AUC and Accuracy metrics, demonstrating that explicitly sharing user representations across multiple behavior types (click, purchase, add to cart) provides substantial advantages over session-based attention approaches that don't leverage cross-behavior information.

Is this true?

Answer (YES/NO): NO